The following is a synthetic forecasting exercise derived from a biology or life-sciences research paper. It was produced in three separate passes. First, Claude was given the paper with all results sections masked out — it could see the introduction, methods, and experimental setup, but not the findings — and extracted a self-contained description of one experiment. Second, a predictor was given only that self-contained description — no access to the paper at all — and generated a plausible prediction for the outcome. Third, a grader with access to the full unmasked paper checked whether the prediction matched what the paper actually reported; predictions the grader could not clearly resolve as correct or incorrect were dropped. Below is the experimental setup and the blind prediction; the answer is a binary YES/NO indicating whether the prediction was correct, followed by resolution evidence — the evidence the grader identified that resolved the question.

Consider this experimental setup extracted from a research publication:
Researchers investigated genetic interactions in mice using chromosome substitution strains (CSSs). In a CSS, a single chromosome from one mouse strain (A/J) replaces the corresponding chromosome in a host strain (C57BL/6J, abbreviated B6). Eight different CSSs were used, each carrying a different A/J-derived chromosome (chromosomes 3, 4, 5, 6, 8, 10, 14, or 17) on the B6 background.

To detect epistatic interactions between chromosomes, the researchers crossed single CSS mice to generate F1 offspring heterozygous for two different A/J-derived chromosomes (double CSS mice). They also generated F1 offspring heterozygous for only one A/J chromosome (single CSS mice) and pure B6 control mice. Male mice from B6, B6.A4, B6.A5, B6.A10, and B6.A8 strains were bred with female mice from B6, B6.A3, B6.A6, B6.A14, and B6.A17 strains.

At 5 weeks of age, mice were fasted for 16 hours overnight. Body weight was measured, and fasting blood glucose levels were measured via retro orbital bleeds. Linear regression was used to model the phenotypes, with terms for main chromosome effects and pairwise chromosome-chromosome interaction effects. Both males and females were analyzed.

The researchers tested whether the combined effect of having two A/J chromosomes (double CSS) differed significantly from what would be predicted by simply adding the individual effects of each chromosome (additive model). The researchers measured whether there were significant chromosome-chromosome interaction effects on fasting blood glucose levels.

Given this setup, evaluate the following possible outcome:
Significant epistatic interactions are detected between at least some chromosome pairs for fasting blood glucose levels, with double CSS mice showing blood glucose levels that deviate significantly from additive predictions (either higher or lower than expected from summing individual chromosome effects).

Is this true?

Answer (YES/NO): YES